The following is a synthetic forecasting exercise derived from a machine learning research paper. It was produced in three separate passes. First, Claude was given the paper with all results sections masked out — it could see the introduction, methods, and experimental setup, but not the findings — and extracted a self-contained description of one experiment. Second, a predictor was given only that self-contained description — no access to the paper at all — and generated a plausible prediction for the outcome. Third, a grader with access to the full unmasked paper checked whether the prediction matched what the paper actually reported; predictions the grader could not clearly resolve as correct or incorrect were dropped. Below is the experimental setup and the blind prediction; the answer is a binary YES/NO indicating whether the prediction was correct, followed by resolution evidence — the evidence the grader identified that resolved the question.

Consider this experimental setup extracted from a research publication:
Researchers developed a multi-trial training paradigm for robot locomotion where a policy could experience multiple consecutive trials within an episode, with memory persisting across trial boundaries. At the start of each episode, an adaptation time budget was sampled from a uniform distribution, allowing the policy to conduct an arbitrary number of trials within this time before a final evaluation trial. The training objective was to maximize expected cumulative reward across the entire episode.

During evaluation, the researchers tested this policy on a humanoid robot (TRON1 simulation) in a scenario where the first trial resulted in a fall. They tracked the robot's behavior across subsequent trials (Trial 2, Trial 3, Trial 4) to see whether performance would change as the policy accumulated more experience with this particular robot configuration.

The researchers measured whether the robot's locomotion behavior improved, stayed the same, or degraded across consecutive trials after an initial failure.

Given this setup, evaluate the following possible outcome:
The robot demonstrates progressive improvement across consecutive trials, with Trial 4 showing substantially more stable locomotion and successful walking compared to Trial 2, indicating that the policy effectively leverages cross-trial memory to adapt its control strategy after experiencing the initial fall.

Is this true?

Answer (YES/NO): YES